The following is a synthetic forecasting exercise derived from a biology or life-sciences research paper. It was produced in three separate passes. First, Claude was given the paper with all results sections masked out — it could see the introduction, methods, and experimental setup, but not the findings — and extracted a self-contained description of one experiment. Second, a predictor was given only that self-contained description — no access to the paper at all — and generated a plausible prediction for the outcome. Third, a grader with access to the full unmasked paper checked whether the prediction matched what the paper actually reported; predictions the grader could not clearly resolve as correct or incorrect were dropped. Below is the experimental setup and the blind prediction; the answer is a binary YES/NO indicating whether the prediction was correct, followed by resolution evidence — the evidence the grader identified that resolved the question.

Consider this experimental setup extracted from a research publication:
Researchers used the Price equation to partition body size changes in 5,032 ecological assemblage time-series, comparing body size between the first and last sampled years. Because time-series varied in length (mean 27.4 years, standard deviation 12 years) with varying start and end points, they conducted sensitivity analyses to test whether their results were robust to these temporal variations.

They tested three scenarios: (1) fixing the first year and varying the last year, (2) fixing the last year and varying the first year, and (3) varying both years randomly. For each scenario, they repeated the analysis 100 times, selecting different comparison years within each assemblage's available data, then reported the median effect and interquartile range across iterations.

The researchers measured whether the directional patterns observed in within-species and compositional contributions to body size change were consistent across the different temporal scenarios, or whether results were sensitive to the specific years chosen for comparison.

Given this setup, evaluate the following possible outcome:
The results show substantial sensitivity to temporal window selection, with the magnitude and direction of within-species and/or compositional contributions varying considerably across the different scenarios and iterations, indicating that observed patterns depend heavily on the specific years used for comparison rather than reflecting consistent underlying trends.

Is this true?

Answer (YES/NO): NO